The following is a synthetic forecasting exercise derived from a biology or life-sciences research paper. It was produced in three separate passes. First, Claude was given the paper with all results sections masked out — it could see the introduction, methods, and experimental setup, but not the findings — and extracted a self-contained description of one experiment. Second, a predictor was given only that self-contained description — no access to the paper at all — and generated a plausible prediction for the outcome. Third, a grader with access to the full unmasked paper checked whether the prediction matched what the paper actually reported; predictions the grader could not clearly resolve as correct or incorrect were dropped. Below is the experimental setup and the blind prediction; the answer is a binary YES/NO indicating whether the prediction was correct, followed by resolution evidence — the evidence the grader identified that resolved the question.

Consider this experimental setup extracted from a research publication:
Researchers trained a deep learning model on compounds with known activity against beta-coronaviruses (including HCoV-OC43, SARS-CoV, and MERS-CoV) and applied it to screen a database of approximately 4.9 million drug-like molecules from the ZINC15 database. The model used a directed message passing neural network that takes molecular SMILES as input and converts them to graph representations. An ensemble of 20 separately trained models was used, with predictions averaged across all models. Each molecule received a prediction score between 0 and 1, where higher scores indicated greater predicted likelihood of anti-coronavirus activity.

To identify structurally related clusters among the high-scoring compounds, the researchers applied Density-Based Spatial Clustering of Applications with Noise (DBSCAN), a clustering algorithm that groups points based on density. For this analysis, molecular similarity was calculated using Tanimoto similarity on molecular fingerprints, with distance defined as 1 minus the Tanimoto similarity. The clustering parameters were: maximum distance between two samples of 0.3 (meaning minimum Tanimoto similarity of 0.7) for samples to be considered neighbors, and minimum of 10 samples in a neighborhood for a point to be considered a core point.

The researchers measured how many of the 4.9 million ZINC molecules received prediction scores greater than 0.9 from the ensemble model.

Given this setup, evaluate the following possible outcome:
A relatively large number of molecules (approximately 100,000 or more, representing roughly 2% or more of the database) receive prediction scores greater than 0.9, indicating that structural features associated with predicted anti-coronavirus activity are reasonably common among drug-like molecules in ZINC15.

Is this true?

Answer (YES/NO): NO